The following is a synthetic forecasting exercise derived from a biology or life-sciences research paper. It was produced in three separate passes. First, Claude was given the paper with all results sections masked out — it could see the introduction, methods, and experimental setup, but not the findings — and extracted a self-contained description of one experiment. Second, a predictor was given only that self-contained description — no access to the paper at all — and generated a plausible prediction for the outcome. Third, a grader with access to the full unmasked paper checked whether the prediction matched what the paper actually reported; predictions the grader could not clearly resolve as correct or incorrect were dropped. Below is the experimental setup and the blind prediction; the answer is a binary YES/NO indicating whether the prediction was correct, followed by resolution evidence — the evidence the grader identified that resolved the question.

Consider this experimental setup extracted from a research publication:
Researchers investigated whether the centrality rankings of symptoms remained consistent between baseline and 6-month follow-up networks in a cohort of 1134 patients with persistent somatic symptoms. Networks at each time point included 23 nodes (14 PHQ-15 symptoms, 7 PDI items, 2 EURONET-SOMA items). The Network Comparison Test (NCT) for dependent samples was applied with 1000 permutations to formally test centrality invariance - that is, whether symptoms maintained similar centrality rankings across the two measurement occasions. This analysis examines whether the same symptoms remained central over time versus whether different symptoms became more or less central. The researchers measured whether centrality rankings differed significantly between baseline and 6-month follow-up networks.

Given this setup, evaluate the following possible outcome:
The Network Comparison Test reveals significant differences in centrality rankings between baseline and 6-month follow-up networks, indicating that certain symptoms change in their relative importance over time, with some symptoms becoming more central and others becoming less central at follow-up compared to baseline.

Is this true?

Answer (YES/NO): NO